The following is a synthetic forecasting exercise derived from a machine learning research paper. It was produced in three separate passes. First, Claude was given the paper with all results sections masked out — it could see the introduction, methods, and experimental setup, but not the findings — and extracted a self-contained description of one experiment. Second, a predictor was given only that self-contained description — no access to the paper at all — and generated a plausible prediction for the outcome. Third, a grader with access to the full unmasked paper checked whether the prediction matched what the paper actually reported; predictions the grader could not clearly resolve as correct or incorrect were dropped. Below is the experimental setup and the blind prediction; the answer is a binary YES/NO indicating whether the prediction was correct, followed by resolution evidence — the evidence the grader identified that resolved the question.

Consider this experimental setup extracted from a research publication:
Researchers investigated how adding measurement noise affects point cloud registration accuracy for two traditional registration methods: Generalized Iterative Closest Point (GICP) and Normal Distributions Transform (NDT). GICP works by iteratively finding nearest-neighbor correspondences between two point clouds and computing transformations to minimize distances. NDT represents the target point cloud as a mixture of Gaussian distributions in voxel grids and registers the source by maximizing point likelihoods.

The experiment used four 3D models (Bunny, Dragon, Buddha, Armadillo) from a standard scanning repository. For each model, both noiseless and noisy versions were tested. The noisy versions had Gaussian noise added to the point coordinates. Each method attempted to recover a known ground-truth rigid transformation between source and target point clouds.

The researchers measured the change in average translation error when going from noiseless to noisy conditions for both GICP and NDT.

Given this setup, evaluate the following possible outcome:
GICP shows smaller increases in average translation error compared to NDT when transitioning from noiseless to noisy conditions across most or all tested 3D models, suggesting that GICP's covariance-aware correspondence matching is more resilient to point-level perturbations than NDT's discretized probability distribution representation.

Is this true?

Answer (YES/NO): NO